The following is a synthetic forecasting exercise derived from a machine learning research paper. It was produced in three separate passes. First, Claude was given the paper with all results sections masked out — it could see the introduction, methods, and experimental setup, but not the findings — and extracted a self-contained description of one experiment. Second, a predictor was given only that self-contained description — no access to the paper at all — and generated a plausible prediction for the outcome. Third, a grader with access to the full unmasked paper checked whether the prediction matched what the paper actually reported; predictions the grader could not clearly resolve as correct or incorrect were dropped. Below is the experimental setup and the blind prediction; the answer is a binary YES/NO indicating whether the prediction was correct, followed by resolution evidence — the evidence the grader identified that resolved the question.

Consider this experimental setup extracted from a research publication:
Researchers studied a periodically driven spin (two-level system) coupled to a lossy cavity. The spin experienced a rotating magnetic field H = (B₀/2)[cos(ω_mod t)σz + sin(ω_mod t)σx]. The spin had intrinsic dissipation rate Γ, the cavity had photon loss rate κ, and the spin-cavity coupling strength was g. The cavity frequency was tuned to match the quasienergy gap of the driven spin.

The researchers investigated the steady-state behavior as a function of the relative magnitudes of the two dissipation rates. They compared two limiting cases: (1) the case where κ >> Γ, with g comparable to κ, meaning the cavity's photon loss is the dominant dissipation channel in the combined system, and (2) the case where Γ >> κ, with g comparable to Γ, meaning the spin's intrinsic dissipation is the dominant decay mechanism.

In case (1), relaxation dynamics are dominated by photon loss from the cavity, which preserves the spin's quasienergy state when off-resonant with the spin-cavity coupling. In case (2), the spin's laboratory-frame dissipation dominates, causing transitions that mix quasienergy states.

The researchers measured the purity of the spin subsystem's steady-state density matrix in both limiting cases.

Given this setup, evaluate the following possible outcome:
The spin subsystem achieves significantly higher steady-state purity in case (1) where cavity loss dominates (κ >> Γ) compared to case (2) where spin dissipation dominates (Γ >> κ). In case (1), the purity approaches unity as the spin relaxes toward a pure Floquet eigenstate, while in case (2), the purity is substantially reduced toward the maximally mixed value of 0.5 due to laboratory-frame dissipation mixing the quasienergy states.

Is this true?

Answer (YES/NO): YES